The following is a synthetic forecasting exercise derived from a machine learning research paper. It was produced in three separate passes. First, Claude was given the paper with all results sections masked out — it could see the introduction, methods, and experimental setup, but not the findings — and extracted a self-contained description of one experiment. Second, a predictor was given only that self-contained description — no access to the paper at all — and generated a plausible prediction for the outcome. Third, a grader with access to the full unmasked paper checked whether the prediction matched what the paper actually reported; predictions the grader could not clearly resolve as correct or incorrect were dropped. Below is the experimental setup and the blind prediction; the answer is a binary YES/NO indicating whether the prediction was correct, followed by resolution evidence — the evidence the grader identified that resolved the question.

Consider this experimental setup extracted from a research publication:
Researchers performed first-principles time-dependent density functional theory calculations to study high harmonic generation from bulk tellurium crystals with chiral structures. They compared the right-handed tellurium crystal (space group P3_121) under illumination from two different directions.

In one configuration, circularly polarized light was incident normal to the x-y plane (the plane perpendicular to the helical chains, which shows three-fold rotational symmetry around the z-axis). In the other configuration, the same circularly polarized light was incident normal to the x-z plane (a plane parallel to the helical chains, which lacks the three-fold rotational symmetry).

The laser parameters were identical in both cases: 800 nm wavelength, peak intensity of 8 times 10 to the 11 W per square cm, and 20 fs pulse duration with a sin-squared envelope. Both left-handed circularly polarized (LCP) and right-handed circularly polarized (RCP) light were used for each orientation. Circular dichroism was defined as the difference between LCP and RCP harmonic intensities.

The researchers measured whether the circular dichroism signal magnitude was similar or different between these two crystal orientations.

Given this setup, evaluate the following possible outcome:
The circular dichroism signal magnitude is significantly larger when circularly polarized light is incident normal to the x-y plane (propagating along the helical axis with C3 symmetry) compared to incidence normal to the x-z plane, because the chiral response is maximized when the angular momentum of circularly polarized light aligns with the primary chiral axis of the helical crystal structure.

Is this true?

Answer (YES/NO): NO